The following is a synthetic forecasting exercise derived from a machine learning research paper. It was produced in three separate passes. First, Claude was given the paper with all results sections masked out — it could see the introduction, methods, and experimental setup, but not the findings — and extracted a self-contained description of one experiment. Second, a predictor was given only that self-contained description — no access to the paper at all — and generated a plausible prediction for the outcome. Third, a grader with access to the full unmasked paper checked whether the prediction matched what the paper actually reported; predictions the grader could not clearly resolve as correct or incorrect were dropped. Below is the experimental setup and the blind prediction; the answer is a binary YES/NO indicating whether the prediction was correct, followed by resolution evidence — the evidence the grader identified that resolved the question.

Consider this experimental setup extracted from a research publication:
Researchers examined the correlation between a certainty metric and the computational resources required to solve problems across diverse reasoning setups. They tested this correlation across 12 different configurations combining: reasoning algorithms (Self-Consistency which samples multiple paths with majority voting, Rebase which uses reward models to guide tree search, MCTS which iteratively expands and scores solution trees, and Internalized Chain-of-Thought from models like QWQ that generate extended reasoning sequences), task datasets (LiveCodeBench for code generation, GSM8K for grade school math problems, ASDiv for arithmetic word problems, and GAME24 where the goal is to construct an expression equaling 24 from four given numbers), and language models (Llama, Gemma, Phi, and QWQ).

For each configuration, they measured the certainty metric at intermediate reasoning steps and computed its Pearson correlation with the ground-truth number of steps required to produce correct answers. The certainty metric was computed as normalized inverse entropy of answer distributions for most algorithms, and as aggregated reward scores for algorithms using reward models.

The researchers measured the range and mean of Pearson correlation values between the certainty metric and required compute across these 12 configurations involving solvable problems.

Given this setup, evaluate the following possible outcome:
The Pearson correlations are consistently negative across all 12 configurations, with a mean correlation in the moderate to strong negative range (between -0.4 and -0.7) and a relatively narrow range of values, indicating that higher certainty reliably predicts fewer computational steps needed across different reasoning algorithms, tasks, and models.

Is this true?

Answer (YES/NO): NO